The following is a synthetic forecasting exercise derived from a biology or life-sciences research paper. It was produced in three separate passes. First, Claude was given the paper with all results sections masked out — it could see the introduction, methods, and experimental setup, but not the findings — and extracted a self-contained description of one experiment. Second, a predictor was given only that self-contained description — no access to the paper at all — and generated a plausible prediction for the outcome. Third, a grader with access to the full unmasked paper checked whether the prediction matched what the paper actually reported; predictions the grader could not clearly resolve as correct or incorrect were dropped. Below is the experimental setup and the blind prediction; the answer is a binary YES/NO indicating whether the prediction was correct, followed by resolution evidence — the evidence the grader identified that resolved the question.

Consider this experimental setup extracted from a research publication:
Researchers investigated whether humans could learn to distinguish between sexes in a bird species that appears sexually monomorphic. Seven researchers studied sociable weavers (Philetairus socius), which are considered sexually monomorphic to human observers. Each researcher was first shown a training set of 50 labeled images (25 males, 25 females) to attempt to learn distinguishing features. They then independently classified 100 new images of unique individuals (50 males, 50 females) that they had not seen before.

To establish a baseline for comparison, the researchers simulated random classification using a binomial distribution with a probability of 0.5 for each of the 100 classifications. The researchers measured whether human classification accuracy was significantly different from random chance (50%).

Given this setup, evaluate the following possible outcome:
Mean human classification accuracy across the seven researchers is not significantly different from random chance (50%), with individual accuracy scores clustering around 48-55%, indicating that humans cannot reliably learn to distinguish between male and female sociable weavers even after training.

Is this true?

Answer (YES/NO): NO